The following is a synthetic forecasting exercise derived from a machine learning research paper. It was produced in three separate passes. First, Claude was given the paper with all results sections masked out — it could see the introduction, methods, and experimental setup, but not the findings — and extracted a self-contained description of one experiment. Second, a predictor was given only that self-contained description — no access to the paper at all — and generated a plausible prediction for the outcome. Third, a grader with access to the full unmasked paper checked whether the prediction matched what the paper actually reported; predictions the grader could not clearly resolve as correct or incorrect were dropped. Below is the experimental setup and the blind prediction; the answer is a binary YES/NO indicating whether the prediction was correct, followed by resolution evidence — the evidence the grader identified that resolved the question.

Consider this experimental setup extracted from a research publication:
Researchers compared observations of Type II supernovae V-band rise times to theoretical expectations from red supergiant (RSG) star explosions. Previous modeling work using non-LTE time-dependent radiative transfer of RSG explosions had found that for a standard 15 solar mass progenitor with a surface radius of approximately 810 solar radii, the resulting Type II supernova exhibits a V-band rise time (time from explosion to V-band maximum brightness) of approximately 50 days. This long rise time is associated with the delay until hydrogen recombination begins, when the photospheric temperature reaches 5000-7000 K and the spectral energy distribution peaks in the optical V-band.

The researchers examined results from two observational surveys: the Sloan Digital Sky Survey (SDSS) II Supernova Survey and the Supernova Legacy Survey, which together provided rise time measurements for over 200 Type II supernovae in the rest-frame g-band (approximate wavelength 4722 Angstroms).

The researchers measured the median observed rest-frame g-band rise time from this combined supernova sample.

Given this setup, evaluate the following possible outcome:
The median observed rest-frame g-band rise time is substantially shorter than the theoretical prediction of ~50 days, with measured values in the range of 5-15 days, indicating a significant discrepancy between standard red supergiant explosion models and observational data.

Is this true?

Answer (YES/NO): YES